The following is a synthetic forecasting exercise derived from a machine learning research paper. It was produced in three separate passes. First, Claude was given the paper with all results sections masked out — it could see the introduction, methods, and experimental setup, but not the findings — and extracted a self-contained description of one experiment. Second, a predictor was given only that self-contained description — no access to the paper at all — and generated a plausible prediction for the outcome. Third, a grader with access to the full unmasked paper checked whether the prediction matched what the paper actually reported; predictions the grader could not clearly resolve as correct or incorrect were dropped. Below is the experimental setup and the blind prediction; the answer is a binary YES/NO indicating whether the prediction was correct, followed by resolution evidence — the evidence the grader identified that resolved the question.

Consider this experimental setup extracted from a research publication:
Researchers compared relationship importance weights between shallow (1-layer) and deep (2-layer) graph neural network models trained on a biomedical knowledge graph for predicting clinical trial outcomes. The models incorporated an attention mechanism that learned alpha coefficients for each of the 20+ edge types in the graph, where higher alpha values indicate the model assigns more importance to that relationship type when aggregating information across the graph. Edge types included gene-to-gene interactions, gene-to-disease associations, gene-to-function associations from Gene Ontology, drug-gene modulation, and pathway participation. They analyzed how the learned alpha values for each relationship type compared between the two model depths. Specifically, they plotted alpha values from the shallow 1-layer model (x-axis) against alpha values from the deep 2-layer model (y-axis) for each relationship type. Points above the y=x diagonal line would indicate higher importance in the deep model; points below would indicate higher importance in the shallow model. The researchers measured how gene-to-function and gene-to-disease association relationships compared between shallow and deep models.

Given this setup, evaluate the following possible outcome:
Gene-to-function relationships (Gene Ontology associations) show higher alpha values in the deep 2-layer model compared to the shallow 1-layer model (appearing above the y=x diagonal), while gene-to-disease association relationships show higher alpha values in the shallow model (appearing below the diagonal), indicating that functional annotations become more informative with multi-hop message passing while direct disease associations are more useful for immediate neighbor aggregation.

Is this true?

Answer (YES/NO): NO